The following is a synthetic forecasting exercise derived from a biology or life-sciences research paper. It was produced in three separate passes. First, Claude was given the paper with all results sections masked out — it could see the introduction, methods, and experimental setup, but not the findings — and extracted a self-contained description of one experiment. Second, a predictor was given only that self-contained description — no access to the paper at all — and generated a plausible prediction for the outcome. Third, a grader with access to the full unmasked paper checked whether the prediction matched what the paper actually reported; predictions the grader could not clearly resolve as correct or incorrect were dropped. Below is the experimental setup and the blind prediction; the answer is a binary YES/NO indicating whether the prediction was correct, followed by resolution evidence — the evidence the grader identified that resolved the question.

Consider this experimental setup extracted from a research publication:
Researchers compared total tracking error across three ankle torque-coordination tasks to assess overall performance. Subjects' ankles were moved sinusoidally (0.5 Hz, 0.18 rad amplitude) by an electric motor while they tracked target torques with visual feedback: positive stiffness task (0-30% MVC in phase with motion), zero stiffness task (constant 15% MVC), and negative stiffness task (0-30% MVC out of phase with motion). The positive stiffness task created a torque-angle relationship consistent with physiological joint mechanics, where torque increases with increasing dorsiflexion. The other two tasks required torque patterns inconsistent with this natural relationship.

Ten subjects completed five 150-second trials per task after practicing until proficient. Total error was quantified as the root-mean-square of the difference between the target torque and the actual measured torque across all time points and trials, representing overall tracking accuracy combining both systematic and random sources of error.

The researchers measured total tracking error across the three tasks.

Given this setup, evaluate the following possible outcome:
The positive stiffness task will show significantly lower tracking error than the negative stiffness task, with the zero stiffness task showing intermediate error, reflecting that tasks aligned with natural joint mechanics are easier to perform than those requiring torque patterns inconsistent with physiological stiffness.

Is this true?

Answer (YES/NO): NO